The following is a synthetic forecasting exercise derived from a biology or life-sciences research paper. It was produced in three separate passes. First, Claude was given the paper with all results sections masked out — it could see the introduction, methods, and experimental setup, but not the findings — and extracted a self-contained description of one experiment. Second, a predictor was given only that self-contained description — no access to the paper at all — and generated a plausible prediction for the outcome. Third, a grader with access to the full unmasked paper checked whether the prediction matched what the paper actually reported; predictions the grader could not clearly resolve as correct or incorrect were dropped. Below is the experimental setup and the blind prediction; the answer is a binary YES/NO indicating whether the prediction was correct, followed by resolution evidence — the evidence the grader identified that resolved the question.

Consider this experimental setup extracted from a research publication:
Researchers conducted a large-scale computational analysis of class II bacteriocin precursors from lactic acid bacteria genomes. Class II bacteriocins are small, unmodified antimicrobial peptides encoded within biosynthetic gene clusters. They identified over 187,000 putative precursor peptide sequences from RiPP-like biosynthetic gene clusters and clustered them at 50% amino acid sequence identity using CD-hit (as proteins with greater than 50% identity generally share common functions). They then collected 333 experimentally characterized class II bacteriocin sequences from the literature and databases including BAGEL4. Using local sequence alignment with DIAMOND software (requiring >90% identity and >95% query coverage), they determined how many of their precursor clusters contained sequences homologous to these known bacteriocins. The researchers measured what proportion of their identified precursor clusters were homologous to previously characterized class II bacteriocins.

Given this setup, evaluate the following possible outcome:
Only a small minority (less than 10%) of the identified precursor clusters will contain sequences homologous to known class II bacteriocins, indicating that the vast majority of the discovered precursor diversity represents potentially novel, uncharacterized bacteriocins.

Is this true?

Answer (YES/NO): YES